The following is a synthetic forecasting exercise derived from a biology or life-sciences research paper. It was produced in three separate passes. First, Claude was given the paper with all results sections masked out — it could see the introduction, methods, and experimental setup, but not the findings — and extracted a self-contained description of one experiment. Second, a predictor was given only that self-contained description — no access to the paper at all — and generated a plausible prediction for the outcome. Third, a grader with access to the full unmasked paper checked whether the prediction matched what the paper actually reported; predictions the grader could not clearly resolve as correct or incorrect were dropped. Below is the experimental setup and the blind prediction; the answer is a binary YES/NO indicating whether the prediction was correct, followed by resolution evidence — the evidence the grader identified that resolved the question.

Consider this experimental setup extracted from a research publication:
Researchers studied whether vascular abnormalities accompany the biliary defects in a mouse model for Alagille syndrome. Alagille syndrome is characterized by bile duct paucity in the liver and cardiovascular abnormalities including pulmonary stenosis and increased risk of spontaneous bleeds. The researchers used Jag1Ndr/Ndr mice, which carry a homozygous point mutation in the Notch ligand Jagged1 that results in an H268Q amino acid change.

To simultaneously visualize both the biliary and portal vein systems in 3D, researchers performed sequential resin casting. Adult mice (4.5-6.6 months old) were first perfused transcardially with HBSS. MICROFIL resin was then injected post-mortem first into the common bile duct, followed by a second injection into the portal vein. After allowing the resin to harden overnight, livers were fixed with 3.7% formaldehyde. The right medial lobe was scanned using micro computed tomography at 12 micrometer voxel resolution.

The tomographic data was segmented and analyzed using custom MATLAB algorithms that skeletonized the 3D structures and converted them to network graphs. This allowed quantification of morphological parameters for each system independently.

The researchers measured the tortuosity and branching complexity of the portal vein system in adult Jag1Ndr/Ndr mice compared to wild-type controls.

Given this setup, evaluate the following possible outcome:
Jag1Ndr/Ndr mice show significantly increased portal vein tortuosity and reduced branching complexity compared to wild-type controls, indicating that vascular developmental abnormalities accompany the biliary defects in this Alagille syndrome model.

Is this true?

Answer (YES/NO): NO